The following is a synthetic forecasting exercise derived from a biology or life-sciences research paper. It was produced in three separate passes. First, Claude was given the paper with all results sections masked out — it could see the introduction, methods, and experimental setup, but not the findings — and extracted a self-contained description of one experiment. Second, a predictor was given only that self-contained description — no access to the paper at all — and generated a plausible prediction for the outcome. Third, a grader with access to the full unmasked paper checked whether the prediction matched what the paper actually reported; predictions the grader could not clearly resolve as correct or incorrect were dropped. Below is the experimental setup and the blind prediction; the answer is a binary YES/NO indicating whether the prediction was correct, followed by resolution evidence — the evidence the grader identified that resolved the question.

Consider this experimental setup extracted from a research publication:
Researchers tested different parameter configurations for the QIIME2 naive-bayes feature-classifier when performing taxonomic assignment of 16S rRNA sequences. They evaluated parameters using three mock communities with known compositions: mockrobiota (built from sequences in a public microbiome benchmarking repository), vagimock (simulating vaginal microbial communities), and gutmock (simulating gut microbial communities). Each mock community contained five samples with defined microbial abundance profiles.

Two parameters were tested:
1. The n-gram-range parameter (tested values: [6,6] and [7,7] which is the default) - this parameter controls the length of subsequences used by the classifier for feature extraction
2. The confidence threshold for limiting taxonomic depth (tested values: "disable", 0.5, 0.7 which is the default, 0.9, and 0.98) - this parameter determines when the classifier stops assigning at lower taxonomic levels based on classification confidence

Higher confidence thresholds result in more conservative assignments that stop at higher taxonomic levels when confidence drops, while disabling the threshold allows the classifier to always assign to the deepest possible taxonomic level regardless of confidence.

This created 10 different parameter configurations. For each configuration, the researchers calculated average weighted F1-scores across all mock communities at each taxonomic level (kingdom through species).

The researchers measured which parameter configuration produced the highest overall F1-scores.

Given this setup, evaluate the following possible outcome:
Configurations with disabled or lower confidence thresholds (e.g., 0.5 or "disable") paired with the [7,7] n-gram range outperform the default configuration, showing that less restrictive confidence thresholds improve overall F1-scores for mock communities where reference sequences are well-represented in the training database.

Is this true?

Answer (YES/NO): YES